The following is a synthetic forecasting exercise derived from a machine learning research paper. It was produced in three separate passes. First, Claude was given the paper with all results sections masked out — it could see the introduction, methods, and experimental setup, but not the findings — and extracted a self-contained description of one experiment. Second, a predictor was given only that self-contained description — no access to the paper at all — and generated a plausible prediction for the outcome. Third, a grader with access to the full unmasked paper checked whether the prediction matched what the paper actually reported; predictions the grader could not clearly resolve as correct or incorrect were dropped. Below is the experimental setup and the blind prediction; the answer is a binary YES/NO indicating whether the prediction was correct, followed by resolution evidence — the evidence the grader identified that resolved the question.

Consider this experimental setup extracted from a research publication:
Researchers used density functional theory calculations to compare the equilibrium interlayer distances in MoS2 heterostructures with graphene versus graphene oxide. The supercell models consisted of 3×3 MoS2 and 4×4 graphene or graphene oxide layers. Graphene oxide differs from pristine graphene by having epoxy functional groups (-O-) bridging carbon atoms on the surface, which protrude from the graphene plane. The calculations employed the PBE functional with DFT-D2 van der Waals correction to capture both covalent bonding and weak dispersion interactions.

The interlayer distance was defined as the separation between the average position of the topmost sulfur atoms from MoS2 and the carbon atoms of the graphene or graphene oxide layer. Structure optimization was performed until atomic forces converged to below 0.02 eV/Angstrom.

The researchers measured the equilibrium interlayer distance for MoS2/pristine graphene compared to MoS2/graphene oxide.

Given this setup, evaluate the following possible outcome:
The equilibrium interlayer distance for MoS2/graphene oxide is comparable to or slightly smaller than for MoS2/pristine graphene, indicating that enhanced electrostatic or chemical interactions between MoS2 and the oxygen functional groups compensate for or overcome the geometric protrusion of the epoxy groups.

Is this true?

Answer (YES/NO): YES